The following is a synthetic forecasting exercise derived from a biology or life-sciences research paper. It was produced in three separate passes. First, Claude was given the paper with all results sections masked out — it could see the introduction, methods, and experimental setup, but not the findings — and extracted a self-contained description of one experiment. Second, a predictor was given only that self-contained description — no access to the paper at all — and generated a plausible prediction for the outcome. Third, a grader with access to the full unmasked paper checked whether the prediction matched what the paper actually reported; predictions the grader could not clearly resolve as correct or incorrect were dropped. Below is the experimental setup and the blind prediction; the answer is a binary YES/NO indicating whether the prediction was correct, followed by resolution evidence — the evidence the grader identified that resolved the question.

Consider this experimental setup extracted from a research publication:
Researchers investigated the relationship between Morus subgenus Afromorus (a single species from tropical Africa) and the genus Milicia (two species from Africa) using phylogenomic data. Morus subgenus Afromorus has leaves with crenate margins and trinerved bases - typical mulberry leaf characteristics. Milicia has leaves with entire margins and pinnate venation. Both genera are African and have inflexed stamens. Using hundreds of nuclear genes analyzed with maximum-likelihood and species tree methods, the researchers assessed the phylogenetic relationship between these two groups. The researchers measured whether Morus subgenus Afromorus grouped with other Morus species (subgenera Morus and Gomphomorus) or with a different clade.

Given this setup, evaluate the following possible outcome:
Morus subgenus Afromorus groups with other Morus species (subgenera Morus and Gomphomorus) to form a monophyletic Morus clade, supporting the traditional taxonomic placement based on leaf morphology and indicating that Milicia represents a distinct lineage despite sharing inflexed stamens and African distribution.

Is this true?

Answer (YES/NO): NO